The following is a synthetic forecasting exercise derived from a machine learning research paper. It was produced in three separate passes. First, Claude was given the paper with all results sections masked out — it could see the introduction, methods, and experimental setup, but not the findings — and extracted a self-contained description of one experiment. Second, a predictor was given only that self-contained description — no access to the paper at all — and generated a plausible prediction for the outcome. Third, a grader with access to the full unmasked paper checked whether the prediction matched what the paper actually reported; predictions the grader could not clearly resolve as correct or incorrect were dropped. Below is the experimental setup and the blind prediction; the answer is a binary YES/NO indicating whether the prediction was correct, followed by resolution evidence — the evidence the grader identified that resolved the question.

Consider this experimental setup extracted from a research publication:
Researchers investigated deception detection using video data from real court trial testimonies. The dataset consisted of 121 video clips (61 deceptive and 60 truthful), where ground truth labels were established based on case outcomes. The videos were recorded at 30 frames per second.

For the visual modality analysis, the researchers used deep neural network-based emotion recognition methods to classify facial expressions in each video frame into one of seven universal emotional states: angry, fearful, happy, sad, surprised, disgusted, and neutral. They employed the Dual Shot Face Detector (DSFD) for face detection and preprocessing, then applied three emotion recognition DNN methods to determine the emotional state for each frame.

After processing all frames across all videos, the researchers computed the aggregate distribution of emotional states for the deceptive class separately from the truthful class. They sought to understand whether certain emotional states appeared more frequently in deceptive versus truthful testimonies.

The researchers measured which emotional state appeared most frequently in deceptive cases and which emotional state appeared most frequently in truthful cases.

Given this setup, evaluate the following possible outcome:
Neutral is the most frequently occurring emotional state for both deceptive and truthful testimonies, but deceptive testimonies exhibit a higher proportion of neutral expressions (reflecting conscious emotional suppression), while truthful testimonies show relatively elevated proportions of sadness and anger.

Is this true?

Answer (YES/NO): NO